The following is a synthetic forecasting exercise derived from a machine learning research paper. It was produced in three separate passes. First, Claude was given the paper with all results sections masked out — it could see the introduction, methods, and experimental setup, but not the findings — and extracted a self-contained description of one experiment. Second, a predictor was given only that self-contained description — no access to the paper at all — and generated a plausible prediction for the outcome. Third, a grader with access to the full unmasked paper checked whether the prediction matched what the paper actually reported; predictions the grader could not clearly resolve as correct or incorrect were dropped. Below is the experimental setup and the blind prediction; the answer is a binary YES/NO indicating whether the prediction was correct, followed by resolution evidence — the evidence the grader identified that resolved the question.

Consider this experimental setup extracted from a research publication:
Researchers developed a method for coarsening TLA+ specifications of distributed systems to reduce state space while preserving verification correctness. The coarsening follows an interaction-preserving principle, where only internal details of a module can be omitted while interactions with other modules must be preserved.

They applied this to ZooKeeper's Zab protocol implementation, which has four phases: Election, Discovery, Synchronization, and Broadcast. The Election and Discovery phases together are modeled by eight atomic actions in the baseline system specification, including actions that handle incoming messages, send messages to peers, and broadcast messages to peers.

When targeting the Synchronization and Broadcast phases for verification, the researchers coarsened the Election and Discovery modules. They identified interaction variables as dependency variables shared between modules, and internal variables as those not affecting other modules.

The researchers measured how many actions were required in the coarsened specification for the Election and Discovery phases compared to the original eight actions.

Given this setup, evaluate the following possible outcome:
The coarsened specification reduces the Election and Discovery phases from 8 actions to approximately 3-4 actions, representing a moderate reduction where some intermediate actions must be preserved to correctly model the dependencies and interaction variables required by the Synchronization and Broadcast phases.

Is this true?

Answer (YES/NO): NO